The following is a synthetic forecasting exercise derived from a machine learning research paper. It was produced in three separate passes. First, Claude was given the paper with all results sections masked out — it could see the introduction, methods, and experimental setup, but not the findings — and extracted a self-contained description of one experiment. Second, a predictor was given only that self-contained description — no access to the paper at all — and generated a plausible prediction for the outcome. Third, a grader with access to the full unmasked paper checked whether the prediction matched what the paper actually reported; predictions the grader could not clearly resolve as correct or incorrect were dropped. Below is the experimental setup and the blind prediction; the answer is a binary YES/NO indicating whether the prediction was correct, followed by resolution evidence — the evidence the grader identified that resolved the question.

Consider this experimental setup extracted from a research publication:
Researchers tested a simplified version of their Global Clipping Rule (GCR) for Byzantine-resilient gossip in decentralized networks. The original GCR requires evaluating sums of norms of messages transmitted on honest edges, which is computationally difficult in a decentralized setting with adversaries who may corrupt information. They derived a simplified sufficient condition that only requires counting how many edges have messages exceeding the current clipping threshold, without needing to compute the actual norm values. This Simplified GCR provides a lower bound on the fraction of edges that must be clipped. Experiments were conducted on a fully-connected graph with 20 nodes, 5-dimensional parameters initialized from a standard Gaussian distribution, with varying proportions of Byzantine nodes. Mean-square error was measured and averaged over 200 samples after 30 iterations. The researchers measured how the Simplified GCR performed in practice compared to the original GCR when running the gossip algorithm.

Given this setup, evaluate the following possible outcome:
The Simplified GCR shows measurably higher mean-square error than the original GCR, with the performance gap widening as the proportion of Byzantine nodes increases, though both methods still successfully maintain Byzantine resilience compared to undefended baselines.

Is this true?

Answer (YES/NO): NO